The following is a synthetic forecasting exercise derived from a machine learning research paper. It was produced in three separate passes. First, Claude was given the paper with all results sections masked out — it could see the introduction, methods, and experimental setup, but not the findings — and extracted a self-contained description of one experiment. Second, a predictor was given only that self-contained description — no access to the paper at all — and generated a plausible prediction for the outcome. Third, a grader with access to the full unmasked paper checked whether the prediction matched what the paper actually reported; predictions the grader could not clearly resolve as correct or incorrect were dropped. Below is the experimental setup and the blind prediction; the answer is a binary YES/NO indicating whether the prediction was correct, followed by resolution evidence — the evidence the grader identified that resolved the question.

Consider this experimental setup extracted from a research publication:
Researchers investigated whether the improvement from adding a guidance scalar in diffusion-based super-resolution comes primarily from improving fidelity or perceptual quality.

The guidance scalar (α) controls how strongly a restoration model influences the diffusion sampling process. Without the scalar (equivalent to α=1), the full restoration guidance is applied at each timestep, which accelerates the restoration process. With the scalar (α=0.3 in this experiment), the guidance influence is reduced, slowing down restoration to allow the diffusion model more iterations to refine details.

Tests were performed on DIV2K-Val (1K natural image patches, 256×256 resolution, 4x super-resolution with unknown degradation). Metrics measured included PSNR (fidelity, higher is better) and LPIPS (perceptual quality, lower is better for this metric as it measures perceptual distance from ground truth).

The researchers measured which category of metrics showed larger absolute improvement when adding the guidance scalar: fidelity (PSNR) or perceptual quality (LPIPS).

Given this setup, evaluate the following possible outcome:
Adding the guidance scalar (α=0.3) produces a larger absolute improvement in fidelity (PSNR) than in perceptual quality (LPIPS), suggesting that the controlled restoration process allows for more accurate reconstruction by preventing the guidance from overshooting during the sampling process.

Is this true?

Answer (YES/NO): YES